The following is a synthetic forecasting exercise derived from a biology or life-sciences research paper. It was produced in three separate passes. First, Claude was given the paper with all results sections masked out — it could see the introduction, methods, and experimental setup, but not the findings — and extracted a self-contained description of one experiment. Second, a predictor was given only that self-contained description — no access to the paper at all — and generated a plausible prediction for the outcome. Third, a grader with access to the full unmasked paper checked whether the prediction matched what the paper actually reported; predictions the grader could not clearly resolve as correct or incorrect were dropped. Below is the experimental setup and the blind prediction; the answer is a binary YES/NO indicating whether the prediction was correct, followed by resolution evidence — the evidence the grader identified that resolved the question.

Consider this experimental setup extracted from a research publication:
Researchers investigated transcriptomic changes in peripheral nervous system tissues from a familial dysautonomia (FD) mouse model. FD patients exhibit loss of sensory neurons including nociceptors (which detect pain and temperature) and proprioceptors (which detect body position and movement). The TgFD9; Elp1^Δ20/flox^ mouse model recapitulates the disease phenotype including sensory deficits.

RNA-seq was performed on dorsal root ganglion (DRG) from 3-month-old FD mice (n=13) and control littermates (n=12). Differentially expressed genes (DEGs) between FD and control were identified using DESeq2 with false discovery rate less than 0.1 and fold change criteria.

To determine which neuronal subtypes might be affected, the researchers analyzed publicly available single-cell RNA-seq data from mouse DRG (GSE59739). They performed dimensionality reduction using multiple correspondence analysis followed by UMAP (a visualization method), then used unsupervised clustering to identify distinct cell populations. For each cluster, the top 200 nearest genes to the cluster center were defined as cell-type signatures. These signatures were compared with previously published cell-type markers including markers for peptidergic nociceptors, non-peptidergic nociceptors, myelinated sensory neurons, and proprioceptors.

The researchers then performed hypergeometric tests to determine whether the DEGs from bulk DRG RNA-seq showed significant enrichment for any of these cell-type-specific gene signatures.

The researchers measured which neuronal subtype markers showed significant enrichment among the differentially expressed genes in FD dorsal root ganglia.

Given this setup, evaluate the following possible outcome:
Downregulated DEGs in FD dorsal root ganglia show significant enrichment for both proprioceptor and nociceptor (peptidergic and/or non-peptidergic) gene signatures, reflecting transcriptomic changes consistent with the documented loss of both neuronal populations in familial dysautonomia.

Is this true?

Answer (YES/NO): NO